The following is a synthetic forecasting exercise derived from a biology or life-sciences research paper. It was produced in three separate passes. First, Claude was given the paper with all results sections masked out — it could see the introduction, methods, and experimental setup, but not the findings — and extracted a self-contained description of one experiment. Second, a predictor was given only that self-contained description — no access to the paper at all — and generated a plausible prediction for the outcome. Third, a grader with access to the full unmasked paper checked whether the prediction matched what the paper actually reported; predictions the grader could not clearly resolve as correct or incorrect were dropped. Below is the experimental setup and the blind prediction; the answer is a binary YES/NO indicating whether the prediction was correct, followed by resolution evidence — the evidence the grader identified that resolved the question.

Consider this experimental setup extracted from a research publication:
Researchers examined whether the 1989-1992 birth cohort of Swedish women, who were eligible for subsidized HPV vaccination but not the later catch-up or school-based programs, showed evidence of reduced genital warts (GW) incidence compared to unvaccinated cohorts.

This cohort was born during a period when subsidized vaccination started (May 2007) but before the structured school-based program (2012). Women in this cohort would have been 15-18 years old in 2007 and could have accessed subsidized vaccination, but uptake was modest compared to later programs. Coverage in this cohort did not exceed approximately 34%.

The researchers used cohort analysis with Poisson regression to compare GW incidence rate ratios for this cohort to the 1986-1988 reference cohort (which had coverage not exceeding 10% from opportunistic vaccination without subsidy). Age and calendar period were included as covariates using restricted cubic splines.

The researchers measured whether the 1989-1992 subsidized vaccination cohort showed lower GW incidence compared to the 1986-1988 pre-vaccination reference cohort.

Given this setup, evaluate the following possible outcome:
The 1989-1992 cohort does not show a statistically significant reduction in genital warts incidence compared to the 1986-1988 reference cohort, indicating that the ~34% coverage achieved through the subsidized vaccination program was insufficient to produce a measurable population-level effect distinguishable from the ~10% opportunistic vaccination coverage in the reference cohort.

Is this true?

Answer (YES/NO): NO